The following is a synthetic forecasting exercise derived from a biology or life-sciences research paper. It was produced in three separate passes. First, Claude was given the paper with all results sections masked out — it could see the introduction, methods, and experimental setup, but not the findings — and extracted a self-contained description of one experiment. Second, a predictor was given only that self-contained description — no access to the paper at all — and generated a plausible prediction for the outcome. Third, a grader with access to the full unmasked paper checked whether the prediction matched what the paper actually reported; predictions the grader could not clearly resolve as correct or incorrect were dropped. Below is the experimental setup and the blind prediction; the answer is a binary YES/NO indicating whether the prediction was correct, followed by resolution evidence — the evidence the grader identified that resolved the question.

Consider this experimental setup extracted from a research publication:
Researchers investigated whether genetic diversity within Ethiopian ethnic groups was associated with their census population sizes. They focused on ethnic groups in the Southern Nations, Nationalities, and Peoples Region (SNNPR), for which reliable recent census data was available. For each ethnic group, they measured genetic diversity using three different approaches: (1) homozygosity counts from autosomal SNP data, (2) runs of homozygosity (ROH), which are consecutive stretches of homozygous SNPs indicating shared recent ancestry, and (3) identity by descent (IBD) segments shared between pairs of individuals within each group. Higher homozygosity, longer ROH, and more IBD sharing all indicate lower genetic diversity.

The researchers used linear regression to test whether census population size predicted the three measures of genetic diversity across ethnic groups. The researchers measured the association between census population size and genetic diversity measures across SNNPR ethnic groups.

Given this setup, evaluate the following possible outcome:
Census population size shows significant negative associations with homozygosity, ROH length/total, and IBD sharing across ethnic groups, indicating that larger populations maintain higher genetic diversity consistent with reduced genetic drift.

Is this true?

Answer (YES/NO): NO